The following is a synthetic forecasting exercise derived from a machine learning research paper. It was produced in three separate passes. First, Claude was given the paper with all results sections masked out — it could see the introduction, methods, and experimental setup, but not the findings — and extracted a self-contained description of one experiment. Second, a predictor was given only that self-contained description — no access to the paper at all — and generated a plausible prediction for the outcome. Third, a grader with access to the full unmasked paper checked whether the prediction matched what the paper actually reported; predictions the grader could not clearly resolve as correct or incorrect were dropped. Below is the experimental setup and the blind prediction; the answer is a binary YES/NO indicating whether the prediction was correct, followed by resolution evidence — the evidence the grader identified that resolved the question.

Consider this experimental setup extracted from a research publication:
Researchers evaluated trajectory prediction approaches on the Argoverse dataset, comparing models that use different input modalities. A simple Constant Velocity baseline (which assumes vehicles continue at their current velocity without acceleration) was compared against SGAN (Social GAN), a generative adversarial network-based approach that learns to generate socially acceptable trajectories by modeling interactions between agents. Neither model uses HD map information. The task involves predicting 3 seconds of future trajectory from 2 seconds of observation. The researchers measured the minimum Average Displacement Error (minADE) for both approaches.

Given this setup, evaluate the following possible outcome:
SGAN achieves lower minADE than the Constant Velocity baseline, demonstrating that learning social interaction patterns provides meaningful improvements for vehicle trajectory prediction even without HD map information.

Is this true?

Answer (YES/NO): NO